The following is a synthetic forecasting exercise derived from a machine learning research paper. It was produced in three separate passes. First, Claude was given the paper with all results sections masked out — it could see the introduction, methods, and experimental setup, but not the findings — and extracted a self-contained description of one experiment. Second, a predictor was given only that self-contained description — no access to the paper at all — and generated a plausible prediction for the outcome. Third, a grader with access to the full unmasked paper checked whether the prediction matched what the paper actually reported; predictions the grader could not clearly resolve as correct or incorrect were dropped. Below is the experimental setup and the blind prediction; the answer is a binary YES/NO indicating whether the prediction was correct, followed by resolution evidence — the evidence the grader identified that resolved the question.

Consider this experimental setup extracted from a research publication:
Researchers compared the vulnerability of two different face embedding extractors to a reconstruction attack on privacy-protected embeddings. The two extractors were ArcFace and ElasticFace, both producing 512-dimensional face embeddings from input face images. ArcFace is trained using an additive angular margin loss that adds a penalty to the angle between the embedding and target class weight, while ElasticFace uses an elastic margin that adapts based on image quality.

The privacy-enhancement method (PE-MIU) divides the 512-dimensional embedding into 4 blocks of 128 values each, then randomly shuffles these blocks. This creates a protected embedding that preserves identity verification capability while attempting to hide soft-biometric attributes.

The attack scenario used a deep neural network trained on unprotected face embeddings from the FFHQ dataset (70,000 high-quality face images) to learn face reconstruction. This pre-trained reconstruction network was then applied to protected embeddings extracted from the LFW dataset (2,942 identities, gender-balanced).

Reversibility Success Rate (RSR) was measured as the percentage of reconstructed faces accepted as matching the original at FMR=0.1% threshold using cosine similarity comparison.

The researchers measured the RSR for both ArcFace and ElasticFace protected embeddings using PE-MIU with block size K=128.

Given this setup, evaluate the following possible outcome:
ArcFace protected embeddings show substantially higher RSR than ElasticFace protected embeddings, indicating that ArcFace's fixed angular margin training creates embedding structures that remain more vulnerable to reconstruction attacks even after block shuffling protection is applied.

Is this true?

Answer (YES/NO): NO